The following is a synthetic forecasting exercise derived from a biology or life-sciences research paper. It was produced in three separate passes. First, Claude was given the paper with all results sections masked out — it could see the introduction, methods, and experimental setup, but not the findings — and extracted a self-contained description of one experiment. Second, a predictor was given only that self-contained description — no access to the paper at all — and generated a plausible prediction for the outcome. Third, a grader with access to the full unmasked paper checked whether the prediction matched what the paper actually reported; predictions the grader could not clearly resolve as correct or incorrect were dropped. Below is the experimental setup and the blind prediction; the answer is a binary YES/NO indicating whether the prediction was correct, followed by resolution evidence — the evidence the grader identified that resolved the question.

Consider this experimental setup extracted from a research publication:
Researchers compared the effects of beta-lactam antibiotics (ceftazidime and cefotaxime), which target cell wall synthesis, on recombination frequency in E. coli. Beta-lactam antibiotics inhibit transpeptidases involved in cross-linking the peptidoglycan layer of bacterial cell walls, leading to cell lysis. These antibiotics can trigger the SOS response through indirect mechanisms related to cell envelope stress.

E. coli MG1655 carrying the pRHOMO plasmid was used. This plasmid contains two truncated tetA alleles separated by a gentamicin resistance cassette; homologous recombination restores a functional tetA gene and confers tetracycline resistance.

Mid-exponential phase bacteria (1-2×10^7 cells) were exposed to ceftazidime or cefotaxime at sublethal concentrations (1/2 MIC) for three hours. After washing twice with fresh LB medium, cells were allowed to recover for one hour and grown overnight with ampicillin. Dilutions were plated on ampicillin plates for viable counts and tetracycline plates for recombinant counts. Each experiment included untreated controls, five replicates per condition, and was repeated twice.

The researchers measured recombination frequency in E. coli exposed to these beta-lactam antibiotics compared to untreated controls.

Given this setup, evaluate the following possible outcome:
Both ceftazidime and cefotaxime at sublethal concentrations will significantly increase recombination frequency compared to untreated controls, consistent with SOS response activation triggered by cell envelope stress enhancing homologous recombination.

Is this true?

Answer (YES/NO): NO